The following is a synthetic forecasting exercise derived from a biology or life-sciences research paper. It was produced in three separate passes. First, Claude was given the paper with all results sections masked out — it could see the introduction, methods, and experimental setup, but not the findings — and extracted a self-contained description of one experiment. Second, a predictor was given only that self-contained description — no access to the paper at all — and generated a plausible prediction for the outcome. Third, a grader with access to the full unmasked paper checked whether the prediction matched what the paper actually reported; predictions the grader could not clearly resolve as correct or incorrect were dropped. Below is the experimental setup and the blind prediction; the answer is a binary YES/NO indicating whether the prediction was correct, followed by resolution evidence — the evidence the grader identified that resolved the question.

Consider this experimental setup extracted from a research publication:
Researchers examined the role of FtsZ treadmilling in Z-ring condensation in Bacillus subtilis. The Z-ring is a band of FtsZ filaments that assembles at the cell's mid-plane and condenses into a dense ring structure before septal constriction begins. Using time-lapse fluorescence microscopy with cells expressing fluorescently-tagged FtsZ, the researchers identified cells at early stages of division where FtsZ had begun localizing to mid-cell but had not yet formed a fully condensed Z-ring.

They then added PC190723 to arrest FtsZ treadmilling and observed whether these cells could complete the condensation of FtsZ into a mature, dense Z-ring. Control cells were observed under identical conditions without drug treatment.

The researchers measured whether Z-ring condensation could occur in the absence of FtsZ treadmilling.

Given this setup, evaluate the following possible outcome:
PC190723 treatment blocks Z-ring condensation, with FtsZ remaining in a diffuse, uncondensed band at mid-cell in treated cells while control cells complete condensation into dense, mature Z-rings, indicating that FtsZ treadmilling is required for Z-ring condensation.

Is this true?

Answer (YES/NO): YES